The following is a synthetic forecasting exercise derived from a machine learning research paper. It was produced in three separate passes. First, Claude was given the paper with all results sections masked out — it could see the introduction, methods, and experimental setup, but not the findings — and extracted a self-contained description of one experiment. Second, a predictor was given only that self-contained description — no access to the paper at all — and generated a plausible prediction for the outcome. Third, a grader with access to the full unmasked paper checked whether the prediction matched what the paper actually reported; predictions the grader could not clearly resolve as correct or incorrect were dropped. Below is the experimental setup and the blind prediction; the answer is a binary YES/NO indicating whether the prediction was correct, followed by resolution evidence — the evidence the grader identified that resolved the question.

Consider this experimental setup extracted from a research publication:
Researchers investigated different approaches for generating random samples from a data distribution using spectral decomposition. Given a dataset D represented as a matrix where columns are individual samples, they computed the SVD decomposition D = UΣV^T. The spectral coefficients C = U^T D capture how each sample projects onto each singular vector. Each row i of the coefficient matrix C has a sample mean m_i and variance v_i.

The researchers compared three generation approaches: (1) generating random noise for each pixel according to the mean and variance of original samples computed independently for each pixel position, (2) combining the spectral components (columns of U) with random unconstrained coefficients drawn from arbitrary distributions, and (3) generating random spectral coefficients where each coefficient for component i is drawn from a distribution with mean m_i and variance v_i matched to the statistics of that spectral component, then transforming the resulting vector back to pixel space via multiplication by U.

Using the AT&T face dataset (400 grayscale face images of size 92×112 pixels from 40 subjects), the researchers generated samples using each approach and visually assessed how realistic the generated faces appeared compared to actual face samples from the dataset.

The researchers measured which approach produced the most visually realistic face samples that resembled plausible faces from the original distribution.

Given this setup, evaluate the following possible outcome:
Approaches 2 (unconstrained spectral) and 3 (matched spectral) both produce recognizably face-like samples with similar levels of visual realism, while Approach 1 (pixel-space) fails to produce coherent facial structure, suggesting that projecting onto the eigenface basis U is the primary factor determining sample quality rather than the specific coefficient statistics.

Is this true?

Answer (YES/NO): NO